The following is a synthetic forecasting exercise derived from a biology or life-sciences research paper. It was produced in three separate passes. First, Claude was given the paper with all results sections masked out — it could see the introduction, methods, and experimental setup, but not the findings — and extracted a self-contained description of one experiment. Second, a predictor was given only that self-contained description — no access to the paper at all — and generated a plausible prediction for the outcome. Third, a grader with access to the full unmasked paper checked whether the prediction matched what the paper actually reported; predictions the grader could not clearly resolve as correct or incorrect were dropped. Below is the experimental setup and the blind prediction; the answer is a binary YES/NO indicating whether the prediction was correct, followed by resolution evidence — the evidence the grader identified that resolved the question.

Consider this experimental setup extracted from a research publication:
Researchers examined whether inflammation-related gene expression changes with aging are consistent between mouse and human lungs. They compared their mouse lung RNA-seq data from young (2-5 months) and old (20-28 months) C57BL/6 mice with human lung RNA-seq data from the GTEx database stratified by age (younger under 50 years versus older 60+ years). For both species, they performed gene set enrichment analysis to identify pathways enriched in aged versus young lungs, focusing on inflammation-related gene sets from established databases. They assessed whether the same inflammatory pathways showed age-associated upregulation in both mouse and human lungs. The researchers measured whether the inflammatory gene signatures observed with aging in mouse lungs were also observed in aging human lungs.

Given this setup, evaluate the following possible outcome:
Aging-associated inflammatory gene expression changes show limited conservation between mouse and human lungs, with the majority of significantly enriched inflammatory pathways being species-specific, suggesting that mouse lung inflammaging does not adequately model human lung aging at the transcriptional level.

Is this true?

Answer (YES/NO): NO